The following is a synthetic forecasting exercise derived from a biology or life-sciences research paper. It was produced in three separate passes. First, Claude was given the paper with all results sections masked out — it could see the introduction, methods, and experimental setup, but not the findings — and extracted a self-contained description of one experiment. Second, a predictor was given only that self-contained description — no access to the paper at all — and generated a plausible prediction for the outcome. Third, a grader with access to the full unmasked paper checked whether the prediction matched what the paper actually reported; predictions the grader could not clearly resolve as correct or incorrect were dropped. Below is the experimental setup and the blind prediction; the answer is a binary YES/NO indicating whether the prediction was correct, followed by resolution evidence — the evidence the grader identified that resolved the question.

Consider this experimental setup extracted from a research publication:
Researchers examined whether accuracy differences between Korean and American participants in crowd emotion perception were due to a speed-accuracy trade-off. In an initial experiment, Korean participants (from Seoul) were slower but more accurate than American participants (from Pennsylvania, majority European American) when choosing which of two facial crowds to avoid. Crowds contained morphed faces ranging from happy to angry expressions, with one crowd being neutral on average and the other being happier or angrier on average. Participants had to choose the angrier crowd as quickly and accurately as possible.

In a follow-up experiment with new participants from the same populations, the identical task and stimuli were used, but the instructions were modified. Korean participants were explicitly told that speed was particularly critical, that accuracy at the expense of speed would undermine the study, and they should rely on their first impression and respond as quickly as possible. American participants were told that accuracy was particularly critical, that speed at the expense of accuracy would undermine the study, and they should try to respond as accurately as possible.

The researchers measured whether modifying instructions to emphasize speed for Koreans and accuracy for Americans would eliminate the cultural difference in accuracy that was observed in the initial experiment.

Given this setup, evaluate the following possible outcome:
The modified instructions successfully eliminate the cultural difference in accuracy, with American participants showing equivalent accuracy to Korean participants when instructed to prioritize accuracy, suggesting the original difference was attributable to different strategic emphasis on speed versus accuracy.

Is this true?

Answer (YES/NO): NO